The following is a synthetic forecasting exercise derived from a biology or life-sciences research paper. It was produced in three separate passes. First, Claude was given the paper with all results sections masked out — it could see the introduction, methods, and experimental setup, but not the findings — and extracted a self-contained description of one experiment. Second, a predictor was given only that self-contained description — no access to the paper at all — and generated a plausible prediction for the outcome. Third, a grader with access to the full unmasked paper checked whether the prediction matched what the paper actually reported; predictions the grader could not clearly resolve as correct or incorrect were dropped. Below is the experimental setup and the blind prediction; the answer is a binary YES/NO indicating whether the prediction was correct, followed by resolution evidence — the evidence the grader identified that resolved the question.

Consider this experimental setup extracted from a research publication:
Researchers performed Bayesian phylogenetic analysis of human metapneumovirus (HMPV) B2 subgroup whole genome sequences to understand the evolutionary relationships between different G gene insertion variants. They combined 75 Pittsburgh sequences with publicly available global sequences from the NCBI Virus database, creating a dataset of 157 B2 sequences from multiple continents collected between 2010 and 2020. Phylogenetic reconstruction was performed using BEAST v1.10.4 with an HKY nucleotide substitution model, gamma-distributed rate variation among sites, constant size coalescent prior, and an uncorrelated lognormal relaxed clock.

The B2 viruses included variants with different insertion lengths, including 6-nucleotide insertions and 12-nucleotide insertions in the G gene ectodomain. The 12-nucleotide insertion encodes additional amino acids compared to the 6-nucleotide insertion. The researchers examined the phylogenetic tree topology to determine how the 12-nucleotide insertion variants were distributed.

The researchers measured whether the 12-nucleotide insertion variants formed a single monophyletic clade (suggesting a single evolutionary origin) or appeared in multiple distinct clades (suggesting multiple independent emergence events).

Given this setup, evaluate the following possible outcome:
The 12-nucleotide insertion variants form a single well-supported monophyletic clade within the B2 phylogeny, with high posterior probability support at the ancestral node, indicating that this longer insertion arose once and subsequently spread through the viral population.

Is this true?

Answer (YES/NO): NO